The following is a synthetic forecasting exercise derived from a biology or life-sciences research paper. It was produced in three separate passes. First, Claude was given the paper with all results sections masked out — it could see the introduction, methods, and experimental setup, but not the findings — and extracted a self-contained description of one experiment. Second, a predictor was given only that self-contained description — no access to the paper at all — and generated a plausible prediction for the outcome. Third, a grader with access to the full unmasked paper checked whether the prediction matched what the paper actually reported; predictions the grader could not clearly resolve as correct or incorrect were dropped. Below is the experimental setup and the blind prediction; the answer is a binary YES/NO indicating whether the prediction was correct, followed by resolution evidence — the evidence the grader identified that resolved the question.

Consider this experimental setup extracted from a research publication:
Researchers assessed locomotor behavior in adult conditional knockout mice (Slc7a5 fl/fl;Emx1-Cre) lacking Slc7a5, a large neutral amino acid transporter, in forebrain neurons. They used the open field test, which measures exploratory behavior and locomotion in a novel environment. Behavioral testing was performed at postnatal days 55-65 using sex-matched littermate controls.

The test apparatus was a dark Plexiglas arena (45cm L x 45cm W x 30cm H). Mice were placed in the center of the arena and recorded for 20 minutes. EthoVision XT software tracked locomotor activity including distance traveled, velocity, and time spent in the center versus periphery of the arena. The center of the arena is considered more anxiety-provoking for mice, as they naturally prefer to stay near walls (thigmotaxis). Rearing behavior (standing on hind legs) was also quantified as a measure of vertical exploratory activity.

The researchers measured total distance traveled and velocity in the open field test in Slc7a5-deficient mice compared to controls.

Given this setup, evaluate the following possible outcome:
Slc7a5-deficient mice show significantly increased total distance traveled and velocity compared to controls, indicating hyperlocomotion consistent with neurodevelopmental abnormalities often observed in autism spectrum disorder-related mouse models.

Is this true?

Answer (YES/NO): YES